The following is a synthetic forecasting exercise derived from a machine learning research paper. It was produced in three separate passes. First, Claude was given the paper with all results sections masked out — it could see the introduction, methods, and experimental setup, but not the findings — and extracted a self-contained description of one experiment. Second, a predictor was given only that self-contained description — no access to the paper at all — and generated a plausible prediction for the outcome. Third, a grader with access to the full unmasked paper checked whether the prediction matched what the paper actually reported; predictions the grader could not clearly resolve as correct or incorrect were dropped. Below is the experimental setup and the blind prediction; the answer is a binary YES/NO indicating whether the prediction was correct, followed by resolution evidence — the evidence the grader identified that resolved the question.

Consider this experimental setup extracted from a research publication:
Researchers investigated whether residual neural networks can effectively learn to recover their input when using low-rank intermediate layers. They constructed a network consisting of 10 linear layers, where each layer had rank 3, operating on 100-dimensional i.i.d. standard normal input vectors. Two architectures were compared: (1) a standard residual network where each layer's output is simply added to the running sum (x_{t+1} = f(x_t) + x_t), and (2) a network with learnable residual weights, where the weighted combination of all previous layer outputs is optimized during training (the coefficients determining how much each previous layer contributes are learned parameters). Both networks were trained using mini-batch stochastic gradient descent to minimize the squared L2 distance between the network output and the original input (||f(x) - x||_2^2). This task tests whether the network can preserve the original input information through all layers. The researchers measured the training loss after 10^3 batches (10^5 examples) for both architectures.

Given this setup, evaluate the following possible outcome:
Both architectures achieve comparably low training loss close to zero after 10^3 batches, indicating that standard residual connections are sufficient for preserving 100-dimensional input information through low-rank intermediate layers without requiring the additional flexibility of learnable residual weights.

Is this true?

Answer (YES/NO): NO